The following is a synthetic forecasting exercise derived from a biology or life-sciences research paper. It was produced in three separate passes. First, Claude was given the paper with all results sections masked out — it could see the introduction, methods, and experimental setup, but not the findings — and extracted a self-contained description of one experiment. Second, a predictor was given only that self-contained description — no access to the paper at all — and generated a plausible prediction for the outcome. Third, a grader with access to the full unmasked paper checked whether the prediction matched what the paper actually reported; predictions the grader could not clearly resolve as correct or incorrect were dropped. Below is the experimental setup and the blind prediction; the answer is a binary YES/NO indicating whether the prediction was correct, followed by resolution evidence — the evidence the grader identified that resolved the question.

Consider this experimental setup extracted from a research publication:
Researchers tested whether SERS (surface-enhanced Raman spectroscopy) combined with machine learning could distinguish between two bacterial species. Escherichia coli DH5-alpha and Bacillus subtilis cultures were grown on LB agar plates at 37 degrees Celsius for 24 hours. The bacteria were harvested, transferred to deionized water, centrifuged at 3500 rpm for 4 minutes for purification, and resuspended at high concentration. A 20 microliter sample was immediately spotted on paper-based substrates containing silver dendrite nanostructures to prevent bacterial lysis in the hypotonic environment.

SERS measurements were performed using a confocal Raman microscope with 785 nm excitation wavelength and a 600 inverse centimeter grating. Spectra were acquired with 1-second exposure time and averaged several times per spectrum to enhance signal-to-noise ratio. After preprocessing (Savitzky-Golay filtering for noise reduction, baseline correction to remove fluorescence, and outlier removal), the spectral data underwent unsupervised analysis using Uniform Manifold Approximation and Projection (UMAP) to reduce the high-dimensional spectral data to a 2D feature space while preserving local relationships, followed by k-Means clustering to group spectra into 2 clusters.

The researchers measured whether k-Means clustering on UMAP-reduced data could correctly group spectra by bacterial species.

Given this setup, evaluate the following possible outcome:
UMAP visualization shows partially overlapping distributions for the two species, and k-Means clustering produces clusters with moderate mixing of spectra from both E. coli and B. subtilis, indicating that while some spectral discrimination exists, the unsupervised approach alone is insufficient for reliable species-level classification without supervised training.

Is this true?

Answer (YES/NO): NO